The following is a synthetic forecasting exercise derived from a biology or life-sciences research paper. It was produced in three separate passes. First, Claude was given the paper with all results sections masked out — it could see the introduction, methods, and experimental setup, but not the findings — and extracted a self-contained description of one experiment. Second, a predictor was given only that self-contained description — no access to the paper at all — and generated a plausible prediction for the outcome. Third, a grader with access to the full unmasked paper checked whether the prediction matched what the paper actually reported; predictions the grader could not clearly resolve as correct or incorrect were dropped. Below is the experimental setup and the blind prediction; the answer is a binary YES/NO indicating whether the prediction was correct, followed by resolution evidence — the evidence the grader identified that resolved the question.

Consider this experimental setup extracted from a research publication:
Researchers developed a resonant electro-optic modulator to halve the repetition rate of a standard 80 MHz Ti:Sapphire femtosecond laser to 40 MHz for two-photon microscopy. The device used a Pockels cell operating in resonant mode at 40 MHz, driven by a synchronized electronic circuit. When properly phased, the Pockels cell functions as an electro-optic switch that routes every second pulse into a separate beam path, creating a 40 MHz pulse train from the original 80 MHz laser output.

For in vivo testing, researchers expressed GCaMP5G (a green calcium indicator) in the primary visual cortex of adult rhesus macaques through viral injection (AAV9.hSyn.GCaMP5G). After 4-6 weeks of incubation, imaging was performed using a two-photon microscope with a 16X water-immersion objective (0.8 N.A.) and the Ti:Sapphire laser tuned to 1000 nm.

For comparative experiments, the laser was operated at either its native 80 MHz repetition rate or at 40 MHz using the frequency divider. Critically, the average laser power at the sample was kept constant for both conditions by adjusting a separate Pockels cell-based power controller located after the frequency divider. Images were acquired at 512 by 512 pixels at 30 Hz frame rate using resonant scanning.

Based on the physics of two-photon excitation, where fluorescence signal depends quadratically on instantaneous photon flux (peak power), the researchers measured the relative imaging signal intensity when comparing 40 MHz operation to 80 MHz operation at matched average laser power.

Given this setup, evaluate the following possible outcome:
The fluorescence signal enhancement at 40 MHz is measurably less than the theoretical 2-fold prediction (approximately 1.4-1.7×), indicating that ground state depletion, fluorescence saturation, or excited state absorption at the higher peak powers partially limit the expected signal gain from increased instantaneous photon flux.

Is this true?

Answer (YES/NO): NO